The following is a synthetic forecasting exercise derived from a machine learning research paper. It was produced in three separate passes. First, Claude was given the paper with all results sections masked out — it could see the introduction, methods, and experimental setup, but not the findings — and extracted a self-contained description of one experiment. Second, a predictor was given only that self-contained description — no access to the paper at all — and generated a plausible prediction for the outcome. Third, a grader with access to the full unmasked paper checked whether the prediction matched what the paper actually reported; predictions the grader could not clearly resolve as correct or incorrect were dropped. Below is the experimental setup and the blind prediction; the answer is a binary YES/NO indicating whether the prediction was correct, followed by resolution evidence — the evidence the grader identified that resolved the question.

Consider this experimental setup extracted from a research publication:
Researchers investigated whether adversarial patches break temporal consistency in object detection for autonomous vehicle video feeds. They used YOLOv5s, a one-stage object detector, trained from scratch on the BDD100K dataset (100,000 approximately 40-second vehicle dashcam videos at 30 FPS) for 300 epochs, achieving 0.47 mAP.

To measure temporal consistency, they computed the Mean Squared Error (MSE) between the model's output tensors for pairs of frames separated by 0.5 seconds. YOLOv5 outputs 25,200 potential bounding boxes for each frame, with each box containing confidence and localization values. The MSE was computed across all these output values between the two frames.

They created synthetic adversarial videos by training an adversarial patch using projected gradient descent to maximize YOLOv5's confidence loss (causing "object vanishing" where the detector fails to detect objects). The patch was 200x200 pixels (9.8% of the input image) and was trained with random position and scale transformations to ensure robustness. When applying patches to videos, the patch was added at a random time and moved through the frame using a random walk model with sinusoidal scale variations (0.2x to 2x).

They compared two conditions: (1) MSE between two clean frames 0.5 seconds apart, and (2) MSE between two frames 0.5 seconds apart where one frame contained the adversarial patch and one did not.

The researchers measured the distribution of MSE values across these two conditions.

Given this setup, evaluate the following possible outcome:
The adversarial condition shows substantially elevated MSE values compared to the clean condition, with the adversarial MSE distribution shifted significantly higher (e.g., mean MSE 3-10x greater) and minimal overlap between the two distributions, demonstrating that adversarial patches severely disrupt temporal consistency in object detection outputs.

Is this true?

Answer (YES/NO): NO